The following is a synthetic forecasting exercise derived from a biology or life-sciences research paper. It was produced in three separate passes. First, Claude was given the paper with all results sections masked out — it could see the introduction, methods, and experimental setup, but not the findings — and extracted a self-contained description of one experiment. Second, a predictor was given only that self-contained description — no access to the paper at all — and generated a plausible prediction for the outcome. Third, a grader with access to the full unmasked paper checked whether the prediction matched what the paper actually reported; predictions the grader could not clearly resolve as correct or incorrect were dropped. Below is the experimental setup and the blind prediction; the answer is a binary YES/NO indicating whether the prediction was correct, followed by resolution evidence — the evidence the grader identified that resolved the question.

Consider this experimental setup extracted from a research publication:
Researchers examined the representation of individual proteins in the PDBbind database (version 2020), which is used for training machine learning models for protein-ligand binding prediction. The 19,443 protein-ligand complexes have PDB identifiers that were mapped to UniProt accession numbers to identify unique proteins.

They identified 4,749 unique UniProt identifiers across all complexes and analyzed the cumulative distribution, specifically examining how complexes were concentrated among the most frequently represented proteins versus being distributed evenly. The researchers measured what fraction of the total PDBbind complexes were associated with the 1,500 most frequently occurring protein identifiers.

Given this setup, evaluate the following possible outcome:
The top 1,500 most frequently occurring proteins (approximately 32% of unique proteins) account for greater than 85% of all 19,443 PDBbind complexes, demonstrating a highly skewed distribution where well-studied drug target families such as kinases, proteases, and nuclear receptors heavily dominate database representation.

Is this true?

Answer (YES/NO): NO